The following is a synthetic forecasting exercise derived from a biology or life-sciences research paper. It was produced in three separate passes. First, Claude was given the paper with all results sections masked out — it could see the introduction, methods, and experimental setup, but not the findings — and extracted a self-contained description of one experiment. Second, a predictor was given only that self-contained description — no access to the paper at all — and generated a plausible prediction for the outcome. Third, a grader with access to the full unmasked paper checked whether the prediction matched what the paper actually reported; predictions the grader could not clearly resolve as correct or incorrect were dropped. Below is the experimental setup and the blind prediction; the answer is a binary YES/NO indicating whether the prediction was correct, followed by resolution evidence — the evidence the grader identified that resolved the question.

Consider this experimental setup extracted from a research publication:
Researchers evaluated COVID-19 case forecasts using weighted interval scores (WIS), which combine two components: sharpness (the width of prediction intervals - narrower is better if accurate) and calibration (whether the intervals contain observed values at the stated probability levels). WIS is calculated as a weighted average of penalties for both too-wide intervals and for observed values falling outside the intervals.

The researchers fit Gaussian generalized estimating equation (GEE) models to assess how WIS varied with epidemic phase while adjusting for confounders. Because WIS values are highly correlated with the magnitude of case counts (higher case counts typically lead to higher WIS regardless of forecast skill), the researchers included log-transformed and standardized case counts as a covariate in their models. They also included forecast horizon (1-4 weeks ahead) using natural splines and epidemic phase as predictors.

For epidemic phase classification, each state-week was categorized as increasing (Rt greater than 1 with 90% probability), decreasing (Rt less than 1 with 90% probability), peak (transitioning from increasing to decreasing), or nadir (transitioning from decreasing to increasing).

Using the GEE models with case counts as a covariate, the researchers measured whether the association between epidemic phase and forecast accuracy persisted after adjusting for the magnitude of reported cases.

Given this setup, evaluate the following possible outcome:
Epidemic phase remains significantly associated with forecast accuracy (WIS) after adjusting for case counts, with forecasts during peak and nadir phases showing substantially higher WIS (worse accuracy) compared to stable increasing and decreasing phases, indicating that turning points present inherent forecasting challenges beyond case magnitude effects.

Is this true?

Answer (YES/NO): NO